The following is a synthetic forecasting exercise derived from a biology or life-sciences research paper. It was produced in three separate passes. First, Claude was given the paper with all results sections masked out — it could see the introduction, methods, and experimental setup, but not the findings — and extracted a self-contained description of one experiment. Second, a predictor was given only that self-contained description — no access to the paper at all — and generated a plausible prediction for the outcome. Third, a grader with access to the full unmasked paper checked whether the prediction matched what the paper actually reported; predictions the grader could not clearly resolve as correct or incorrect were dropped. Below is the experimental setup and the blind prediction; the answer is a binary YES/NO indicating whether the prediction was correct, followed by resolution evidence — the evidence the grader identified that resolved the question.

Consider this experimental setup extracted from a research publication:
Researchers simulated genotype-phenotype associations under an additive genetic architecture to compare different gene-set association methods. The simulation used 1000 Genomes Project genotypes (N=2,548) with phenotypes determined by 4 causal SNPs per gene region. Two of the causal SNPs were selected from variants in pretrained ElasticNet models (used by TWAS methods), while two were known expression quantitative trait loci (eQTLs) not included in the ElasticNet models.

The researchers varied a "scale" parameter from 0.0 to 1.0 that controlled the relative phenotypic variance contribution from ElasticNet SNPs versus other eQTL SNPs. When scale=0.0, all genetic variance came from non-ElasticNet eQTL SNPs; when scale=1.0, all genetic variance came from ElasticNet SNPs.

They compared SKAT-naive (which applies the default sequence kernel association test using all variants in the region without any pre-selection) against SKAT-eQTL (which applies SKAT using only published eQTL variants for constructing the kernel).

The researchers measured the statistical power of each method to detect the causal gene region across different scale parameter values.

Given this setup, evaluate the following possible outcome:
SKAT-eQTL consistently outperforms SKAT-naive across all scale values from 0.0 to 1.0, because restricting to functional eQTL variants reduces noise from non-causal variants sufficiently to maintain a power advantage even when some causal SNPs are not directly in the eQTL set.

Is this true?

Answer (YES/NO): YES